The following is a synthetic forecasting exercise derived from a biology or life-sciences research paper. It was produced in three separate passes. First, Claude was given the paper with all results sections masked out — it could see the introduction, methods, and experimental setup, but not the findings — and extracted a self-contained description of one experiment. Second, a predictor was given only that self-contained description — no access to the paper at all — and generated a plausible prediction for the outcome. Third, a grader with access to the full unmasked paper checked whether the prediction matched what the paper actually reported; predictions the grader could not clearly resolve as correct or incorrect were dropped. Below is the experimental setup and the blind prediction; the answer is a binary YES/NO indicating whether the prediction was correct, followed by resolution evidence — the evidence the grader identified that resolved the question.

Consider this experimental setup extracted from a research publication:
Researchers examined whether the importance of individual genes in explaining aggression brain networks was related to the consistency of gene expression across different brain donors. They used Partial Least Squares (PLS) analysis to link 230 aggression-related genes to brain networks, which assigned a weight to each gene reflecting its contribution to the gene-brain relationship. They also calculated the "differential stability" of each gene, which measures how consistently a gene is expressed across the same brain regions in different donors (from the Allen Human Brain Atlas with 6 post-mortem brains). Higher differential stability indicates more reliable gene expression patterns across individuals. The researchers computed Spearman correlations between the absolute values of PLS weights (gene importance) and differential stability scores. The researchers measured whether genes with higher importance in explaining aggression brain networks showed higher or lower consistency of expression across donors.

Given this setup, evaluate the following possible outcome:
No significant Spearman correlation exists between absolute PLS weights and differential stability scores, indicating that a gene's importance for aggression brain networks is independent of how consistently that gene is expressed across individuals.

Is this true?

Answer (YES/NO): NO